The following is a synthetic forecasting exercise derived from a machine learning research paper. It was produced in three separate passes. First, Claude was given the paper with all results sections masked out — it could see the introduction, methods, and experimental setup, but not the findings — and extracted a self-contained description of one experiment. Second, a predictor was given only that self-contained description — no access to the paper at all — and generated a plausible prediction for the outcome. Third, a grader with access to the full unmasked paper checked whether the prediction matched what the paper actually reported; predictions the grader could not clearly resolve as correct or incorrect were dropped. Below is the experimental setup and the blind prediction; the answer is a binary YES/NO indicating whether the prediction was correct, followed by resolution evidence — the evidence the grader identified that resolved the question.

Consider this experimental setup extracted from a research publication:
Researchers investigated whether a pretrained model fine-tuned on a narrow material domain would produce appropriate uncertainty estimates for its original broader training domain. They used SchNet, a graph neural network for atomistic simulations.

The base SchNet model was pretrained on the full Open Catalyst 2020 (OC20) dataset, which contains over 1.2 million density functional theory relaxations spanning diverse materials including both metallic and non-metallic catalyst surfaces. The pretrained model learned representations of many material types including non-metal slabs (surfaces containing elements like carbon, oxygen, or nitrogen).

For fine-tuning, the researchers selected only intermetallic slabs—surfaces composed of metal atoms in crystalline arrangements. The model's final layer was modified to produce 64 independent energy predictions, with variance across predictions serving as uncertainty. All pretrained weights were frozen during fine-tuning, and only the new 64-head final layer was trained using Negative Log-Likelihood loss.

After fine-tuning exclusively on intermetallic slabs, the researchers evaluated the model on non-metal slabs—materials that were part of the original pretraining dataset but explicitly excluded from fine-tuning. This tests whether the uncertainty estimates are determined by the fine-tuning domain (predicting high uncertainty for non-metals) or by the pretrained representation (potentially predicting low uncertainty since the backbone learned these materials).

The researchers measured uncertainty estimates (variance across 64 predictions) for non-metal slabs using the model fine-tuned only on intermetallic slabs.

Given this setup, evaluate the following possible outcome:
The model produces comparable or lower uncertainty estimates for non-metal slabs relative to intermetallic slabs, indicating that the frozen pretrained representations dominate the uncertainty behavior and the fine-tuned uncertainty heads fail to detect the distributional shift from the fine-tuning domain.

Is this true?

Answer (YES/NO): NO